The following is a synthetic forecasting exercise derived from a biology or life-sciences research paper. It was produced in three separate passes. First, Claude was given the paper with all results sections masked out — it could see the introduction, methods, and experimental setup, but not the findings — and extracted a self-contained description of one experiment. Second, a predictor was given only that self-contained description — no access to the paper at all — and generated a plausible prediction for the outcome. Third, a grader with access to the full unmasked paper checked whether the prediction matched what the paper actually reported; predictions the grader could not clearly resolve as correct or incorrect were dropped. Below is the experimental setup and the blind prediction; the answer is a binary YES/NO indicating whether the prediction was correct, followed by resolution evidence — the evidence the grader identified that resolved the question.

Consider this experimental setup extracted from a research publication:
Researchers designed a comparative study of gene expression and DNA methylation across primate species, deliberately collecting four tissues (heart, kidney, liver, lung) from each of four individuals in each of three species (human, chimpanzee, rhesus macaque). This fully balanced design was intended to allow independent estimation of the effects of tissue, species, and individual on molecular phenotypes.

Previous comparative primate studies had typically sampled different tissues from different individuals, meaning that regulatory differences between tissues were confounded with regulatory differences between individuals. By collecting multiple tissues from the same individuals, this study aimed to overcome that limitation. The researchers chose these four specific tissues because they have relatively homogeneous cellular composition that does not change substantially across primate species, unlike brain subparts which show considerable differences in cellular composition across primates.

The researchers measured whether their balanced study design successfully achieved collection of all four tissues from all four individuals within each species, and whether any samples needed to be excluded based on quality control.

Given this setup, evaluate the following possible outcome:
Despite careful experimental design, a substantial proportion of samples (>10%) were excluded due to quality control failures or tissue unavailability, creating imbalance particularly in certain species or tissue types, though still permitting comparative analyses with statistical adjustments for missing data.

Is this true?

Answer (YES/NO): NO